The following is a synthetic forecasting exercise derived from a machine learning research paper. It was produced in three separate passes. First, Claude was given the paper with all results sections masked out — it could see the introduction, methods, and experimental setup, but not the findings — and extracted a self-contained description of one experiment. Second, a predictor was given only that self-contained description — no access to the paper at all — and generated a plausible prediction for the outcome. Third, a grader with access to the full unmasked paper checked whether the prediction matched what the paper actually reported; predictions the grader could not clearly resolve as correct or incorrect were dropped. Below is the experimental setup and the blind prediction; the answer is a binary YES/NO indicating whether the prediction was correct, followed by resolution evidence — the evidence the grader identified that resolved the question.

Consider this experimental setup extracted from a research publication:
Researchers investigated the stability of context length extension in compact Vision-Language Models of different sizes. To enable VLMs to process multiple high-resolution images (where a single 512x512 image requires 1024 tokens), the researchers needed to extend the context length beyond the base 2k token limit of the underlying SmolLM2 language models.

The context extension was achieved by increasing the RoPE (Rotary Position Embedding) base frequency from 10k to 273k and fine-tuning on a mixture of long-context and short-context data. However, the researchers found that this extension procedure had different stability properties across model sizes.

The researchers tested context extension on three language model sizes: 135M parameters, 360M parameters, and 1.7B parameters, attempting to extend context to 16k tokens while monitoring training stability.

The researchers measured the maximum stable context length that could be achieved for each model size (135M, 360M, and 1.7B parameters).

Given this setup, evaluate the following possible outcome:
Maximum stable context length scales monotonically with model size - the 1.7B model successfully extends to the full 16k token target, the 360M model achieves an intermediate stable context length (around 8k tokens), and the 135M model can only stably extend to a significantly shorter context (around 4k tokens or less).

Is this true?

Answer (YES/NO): NO